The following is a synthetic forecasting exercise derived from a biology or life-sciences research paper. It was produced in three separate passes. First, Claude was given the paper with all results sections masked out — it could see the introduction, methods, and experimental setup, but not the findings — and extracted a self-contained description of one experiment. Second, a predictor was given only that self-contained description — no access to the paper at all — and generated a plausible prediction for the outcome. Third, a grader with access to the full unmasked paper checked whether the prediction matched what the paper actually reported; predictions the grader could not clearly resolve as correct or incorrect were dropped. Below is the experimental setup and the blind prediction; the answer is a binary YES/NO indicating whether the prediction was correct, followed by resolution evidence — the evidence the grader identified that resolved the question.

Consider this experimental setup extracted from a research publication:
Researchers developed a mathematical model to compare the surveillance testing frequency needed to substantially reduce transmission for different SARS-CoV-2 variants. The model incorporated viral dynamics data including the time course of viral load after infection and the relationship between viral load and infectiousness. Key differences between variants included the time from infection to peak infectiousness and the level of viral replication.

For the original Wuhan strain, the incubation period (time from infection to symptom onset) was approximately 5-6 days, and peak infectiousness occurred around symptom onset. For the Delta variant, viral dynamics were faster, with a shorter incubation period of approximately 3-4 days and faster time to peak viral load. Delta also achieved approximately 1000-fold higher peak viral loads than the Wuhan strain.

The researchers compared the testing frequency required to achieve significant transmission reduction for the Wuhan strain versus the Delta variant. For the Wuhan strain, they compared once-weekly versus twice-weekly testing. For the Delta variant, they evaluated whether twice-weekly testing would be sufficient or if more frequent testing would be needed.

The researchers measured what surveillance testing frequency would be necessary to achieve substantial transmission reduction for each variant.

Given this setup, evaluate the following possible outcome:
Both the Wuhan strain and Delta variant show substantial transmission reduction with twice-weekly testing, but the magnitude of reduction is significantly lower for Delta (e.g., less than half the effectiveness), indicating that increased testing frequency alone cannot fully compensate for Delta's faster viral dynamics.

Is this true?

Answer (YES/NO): NO